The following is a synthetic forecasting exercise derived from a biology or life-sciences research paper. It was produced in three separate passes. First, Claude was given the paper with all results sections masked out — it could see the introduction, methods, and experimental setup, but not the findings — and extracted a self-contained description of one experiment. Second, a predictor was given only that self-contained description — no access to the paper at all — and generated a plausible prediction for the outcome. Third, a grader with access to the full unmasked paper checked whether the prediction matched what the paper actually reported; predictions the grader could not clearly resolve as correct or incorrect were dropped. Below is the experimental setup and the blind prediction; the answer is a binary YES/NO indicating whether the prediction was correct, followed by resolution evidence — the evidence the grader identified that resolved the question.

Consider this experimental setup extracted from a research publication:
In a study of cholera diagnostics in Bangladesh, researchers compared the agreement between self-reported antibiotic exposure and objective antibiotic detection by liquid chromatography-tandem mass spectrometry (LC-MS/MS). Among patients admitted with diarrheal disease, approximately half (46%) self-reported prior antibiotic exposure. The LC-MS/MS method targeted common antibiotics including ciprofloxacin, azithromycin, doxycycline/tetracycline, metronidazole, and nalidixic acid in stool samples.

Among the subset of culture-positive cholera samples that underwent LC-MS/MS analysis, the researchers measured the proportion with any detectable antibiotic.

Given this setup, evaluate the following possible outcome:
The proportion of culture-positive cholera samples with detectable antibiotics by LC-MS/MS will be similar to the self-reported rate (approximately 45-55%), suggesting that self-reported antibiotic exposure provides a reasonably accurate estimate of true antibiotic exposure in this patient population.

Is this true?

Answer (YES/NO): NO